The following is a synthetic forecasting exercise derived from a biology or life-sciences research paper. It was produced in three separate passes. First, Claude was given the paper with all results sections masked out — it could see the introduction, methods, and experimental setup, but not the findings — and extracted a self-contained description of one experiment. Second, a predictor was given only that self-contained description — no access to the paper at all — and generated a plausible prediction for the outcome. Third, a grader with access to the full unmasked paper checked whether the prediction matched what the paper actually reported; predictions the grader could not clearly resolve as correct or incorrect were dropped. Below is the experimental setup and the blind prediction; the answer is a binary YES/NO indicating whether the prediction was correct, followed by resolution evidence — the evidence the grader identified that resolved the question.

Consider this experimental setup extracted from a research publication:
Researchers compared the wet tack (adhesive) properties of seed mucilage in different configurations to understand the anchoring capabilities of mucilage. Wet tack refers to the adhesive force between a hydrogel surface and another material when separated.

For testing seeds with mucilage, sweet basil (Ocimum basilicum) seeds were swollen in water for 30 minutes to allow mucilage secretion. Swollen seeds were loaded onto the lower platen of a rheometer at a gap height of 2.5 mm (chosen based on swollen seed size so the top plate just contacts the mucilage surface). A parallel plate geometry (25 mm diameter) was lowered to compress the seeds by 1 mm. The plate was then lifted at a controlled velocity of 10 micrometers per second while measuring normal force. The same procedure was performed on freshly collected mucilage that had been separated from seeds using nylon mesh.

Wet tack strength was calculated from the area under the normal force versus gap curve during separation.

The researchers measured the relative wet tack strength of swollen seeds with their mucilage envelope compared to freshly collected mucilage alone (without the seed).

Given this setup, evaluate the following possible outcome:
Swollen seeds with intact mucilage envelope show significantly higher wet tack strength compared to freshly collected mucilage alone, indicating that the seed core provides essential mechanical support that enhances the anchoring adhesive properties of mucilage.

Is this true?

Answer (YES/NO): YES